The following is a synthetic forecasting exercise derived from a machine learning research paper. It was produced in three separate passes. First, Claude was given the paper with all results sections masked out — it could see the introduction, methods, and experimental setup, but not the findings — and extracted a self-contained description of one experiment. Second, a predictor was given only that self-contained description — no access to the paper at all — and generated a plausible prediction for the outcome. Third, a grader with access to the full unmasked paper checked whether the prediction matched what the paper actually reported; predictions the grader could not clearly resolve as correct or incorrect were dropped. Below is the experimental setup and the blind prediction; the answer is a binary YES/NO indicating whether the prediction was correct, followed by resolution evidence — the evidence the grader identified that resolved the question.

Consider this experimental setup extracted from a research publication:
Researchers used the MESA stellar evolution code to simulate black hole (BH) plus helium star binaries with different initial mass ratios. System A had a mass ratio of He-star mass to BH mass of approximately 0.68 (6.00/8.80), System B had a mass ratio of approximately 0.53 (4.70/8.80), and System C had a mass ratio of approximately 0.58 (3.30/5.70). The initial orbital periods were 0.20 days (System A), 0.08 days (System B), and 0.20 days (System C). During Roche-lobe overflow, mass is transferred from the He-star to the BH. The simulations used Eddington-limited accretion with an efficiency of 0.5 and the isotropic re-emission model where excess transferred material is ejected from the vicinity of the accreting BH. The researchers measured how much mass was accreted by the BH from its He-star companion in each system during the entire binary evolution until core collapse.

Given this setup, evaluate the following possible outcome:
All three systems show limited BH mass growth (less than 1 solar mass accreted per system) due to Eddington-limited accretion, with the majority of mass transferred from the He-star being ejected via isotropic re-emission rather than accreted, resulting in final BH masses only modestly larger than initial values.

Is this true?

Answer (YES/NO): YES